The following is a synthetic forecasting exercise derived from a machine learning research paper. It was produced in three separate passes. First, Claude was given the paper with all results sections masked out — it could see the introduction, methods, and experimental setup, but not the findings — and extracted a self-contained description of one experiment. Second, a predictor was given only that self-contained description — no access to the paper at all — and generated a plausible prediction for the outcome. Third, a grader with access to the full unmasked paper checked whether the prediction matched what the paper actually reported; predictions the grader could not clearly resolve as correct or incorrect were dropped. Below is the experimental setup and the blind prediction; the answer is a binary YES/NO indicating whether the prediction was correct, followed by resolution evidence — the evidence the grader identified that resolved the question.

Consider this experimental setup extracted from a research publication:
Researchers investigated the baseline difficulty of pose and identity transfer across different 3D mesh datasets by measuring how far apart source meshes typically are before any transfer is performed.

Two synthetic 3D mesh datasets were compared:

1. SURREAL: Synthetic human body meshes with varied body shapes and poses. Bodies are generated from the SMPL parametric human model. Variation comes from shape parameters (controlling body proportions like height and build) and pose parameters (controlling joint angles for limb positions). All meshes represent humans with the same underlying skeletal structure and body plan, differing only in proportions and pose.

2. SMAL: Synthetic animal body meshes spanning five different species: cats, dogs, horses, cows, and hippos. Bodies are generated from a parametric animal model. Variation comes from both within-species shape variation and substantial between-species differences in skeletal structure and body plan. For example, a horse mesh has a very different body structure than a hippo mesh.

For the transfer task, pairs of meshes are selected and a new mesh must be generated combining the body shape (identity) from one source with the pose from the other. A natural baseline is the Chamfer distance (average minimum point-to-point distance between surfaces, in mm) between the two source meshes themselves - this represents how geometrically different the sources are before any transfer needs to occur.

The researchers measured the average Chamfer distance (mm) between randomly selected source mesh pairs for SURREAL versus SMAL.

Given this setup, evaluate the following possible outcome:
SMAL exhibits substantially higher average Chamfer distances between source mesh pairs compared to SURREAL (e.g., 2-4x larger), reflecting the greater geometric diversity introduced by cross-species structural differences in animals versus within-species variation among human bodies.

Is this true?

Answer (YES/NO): YES